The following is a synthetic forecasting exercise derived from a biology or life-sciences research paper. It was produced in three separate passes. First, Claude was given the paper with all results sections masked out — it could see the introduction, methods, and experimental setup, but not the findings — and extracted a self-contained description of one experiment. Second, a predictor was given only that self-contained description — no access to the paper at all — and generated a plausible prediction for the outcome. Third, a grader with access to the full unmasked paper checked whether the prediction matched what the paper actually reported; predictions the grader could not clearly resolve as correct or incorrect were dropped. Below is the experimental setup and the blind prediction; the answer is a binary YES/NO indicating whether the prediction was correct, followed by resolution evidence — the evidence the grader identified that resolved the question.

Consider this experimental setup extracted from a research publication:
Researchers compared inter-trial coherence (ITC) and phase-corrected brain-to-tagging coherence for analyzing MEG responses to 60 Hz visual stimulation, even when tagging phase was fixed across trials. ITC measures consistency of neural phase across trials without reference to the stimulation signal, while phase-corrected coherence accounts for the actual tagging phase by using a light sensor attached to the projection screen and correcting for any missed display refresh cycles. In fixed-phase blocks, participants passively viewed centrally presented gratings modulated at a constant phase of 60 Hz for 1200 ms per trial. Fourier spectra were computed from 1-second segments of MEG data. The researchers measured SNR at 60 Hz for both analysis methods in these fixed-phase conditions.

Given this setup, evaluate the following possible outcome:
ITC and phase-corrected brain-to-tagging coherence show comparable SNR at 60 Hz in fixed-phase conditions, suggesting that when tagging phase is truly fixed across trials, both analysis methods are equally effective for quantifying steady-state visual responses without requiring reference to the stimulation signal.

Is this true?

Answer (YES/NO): NO